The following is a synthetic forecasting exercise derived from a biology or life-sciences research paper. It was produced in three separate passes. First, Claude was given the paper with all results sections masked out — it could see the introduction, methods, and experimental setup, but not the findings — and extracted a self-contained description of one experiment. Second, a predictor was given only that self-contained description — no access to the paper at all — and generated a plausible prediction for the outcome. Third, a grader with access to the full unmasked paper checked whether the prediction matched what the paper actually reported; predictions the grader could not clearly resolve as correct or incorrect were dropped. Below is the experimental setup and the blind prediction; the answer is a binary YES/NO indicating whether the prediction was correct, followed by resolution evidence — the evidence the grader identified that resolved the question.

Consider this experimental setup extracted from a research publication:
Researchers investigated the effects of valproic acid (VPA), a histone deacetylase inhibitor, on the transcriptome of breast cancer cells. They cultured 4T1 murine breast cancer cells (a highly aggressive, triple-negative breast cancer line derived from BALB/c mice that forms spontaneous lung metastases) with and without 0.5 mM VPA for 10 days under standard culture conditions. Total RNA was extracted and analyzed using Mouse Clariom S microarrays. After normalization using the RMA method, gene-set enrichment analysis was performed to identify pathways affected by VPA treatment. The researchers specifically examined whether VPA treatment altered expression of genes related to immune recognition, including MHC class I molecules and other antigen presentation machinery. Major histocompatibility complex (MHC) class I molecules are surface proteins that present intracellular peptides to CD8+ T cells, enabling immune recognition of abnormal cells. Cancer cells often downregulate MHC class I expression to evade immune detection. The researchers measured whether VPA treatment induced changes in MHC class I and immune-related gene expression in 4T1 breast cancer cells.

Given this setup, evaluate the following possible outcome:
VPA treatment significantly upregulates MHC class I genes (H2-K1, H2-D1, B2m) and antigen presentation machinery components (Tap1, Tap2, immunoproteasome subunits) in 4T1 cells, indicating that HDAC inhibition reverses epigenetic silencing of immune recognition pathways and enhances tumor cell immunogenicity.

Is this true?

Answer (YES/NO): NO